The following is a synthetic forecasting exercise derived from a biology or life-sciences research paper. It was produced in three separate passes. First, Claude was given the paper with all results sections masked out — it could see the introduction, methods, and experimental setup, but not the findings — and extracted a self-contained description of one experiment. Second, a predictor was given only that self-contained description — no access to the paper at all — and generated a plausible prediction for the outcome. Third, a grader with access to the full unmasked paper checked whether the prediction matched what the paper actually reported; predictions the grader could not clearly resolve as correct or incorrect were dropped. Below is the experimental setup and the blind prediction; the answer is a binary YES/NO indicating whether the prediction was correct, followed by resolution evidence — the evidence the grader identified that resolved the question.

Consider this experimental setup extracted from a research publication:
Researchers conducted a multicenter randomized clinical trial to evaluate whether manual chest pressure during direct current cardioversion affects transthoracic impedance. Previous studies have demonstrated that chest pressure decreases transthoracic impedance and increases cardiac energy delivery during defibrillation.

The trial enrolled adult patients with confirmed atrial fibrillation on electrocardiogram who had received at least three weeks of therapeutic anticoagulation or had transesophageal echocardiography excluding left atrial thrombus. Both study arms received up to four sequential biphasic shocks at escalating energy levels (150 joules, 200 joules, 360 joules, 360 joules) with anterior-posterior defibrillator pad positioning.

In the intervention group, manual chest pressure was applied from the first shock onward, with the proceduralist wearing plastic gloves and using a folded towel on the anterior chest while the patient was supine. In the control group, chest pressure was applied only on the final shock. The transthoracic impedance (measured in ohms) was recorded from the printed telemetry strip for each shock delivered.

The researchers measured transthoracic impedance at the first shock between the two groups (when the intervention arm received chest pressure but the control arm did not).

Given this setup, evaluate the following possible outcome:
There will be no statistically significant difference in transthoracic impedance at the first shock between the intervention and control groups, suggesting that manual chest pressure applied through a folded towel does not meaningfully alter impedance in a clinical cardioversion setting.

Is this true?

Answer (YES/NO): YES